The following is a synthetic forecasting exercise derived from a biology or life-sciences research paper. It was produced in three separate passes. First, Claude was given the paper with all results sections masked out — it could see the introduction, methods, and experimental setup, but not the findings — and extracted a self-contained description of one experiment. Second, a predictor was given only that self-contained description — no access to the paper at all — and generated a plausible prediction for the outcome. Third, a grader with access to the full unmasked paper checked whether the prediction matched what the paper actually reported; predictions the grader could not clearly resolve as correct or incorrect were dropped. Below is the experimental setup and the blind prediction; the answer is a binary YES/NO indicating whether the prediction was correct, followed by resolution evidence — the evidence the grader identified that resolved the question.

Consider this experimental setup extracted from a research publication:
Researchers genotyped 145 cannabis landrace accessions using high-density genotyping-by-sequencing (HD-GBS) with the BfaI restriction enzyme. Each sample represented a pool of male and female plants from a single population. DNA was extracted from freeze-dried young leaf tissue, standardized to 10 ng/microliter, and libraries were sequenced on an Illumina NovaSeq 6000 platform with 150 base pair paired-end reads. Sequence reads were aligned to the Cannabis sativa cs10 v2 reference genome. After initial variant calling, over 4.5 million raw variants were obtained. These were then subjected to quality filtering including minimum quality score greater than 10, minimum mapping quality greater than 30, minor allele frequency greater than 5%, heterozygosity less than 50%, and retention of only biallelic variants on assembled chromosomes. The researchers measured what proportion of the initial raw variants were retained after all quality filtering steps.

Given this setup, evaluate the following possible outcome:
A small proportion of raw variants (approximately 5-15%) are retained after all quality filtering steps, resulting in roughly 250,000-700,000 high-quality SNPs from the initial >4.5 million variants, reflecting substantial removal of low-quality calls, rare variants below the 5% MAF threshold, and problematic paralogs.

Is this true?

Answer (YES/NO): NO